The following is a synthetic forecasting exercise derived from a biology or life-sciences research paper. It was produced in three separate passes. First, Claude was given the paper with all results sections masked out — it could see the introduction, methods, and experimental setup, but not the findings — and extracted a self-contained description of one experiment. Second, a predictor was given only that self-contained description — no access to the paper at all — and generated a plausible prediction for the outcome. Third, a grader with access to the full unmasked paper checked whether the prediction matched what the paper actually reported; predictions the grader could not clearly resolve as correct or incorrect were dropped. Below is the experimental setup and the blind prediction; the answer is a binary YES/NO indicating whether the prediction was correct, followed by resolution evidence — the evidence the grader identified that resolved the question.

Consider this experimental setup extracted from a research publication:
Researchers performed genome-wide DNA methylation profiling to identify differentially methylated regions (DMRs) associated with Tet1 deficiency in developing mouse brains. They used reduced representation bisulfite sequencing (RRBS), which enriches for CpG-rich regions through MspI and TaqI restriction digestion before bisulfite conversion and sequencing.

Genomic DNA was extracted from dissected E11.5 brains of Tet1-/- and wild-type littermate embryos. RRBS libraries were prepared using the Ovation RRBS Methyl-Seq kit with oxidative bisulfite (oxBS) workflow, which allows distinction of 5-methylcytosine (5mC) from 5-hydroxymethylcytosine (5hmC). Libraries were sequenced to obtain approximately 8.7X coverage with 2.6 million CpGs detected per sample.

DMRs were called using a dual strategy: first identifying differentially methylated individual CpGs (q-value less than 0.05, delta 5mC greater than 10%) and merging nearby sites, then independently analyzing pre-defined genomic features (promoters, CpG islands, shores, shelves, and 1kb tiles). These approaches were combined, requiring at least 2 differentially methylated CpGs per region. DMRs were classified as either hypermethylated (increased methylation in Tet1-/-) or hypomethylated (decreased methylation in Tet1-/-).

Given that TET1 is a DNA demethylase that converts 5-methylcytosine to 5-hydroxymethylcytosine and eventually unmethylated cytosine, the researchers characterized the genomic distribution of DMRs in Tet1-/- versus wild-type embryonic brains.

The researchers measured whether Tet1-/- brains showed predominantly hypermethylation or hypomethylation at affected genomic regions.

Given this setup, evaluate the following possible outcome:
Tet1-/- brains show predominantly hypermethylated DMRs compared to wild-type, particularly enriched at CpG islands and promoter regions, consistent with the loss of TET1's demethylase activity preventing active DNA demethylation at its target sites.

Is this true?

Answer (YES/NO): YES